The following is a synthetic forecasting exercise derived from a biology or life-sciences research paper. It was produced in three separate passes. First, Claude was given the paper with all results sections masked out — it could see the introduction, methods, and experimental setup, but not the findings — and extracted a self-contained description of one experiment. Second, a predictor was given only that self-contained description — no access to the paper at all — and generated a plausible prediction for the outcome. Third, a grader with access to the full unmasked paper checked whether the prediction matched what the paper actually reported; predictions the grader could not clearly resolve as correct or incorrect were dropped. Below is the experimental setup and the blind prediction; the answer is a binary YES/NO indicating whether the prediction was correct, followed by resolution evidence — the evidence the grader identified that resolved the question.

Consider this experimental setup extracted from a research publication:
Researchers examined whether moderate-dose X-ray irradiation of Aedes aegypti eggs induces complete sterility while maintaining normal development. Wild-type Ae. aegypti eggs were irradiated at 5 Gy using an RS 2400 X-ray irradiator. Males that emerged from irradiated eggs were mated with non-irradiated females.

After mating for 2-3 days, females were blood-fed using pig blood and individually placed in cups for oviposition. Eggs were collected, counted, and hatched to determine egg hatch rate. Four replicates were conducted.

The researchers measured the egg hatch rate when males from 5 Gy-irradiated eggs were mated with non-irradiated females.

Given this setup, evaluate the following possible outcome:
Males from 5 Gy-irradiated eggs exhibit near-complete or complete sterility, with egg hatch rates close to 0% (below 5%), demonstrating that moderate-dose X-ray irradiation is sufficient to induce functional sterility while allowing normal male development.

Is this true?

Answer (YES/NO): NO